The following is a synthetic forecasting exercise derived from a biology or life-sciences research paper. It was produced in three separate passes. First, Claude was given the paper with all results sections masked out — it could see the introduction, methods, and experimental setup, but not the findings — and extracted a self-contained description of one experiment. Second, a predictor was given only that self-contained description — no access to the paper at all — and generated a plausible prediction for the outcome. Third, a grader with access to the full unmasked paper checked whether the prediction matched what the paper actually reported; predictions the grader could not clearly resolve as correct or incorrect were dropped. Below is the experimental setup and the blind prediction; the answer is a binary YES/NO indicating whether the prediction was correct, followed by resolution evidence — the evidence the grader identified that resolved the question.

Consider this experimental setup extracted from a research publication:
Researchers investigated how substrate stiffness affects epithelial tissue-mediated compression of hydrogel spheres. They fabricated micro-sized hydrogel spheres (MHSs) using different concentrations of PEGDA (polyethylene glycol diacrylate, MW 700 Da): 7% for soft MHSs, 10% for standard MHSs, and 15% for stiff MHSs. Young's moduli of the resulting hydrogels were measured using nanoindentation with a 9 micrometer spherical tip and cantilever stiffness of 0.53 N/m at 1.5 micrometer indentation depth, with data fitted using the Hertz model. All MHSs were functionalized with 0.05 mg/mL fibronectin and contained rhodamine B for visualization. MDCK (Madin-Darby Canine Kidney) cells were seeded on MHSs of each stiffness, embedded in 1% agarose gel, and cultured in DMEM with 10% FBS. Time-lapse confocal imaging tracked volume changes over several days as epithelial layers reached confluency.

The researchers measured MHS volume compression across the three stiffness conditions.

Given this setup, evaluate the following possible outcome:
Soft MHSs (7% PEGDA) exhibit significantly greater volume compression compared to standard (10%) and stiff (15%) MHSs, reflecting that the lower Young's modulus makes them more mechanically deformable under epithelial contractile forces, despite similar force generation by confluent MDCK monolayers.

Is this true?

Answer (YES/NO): NO